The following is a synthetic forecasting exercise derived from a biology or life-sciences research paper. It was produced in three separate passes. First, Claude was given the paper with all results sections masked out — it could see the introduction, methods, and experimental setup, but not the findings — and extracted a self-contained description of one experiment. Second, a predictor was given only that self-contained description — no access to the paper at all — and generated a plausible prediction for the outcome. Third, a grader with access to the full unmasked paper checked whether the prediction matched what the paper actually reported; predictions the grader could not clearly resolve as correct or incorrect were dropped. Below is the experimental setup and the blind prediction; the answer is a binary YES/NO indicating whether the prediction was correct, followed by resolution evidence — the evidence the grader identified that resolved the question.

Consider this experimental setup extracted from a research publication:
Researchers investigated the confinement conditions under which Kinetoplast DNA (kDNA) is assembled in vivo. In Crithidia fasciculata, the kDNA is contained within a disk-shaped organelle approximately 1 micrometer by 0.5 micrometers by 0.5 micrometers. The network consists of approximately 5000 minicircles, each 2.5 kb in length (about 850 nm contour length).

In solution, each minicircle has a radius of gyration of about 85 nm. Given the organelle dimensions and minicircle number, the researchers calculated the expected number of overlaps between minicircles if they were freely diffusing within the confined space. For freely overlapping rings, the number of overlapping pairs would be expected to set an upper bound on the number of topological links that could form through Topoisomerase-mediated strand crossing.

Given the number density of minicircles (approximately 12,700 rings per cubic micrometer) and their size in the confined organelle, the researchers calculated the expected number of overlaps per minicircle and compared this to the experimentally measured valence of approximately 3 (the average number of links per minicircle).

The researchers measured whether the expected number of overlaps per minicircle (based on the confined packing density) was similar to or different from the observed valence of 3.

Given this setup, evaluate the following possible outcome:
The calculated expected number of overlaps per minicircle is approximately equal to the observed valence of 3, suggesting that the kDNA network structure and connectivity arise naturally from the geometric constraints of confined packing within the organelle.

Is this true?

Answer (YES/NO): NO